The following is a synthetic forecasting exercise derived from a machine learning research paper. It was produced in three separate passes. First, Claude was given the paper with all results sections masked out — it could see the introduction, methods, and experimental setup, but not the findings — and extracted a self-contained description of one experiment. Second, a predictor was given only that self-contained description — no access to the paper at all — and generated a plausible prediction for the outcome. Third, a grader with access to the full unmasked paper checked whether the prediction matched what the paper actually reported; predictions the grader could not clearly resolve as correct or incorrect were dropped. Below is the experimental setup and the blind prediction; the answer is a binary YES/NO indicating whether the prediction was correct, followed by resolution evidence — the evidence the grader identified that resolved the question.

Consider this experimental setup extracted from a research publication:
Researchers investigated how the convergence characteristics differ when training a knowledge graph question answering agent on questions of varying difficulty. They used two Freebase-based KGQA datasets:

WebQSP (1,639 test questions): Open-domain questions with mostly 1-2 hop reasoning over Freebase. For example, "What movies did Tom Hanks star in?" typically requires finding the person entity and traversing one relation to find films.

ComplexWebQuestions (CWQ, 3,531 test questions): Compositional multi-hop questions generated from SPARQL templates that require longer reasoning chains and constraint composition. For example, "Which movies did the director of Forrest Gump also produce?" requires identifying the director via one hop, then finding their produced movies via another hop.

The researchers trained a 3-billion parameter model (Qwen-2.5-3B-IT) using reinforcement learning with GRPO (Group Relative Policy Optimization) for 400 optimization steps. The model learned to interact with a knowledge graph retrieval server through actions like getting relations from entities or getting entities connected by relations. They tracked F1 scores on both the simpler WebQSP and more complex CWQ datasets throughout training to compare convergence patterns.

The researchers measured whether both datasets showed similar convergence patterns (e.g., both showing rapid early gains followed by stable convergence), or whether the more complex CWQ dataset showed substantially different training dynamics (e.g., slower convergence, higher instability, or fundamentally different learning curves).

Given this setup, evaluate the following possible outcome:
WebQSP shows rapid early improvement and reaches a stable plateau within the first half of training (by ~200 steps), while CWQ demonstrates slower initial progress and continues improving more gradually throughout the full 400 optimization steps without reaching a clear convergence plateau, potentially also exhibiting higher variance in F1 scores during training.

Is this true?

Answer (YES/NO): NO